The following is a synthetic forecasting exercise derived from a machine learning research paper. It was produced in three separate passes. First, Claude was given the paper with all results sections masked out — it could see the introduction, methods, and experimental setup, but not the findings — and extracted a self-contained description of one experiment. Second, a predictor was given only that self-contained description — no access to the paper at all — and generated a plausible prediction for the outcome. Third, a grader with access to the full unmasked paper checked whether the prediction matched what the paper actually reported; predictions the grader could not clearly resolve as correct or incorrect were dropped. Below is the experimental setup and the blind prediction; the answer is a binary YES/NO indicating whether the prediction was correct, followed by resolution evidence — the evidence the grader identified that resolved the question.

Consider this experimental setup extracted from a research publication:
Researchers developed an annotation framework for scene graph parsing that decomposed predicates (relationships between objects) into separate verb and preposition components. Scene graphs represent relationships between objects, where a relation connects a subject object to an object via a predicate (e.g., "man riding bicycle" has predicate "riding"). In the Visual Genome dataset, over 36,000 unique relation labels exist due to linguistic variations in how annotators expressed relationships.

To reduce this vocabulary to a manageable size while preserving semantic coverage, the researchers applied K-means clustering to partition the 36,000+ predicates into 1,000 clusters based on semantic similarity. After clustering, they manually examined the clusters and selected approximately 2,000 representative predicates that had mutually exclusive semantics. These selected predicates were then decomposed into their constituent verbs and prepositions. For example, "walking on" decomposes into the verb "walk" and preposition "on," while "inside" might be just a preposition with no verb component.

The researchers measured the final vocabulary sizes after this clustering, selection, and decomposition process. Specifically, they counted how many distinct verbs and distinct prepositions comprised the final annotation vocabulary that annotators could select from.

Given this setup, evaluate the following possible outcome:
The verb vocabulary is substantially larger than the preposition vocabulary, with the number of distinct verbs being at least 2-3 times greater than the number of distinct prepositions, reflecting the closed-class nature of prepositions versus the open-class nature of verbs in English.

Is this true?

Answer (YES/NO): YES